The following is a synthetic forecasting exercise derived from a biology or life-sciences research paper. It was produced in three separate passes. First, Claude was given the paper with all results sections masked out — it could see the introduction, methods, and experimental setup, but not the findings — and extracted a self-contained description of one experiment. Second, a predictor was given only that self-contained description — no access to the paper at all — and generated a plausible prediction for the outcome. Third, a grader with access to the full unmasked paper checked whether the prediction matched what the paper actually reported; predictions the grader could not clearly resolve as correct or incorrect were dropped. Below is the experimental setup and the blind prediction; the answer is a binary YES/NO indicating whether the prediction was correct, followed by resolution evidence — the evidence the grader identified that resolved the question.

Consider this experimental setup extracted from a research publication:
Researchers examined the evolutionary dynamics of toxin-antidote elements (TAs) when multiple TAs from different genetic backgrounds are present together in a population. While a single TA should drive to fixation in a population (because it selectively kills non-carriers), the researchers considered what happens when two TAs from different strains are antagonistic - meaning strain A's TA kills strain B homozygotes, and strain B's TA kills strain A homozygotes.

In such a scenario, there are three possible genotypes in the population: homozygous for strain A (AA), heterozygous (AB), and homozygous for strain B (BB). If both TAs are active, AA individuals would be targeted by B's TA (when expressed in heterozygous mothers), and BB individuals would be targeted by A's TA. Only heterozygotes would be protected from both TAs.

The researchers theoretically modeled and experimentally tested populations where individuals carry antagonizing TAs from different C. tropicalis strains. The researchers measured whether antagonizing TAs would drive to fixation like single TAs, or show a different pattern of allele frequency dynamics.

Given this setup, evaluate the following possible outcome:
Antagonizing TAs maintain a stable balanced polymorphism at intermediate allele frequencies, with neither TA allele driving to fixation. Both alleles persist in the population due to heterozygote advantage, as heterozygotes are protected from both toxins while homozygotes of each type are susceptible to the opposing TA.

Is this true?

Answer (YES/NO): NO